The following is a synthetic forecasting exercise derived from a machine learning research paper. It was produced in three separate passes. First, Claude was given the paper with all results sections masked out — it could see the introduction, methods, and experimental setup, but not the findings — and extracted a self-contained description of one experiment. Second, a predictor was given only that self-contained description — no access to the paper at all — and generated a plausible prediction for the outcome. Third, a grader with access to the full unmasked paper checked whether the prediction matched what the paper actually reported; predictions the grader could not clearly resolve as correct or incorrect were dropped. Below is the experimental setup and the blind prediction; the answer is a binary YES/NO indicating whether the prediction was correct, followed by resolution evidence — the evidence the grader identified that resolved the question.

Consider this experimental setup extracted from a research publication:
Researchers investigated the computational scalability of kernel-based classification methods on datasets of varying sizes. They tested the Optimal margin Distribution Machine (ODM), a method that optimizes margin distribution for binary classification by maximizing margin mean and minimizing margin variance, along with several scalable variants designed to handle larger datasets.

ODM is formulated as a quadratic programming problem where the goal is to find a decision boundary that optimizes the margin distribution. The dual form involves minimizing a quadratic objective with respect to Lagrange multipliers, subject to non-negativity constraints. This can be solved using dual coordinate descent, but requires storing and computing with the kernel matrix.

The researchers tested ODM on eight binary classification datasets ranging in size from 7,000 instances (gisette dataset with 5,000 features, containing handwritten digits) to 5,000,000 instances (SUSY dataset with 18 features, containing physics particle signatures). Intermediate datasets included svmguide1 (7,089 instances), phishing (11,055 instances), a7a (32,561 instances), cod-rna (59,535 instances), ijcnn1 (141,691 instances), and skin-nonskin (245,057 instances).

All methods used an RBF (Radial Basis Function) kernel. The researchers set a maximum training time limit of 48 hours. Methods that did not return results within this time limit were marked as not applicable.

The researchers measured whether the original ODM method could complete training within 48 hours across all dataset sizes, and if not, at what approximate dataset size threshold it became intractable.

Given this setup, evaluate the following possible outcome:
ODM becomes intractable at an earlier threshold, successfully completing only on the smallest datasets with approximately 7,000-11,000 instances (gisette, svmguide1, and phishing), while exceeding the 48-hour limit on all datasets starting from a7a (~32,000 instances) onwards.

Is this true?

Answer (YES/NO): NO